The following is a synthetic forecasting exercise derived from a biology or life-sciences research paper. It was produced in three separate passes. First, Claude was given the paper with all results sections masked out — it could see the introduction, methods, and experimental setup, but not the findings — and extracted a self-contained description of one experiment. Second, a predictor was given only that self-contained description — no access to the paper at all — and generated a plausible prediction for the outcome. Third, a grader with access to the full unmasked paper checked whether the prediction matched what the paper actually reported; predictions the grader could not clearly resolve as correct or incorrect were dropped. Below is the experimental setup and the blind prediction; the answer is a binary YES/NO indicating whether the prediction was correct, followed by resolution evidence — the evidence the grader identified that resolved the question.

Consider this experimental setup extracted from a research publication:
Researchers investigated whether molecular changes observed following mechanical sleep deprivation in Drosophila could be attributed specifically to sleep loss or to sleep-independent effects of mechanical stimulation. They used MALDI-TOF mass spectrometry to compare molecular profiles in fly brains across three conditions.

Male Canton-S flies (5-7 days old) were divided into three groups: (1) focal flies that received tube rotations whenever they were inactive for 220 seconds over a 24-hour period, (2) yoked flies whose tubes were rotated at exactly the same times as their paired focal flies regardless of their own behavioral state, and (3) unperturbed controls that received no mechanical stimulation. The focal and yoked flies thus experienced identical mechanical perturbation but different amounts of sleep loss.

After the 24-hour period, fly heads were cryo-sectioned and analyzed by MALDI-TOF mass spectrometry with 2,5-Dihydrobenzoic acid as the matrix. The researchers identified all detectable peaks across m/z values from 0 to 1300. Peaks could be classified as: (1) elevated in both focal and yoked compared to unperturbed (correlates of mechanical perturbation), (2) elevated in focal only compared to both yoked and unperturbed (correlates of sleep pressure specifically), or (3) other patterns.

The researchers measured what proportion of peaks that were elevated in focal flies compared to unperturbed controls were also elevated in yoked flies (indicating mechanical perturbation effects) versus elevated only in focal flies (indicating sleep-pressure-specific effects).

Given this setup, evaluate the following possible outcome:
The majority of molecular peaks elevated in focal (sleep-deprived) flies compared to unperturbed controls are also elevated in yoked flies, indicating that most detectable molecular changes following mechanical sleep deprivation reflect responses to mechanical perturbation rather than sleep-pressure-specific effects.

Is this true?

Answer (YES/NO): YES